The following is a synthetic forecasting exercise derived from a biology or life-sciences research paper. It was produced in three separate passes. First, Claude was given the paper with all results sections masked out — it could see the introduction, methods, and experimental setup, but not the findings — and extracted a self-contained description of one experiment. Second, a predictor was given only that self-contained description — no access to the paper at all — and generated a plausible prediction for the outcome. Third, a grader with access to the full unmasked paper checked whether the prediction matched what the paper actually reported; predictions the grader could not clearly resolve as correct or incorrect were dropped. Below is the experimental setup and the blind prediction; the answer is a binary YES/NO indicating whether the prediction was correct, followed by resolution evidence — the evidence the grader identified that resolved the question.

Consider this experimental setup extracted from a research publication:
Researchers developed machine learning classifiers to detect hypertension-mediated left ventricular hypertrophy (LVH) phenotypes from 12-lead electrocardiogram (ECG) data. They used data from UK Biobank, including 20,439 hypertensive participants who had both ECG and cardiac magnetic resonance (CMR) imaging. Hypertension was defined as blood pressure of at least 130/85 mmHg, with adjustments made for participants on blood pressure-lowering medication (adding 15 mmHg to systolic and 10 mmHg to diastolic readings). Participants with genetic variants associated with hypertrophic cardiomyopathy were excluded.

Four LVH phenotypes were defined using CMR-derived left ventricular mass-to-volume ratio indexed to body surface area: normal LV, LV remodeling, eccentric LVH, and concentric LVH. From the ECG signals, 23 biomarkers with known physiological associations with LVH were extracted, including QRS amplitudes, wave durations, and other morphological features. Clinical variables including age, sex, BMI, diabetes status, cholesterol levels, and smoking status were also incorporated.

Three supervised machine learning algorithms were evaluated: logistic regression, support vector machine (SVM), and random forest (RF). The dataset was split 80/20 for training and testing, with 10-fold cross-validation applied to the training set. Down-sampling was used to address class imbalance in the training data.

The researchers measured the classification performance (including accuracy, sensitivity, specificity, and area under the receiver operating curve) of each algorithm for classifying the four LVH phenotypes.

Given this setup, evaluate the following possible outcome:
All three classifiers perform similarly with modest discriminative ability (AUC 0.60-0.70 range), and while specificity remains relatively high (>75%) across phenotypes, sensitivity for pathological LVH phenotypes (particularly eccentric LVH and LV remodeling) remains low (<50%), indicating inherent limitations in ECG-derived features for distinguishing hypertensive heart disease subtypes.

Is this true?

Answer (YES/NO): NO